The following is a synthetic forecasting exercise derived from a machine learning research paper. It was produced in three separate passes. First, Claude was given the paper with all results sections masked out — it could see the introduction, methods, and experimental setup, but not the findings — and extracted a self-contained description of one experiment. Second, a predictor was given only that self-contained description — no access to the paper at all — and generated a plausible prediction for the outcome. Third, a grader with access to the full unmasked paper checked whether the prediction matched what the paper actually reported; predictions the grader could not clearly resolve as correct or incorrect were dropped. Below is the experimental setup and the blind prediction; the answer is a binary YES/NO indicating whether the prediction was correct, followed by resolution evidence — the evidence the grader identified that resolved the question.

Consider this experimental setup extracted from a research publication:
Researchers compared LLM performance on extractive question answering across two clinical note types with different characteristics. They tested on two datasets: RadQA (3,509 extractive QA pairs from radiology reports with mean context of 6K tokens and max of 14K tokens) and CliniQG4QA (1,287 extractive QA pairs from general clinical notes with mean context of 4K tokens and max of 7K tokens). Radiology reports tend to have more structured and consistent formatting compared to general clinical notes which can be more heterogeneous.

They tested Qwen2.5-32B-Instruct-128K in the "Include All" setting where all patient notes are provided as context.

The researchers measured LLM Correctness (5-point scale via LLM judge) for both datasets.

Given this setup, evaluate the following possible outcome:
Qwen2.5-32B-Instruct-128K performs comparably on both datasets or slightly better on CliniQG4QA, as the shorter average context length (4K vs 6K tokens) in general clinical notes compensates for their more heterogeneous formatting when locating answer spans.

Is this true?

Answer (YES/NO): NO